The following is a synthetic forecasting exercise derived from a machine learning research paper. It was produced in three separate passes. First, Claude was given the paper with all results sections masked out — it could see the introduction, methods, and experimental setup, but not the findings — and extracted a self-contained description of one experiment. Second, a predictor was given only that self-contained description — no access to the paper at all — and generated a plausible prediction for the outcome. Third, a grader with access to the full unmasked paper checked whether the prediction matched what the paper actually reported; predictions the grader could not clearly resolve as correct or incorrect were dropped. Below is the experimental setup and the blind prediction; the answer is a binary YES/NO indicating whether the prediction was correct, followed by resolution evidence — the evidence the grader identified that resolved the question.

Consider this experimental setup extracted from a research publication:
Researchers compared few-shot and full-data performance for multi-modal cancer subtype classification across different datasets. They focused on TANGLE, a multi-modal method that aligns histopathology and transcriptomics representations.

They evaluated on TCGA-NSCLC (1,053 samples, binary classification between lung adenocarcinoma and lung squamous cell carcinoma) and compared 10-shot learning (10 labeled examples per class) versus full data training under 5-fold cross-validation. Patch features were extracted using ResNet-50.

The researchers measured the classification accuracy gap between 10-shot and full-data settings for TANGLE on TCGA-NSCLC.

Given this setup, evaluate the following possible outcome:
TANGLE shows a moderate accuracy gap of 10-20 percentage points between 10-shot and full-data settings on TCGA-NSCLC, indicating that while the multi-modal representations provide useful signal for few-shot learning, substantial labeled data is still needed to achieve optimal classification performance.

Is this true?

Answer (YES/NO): NO